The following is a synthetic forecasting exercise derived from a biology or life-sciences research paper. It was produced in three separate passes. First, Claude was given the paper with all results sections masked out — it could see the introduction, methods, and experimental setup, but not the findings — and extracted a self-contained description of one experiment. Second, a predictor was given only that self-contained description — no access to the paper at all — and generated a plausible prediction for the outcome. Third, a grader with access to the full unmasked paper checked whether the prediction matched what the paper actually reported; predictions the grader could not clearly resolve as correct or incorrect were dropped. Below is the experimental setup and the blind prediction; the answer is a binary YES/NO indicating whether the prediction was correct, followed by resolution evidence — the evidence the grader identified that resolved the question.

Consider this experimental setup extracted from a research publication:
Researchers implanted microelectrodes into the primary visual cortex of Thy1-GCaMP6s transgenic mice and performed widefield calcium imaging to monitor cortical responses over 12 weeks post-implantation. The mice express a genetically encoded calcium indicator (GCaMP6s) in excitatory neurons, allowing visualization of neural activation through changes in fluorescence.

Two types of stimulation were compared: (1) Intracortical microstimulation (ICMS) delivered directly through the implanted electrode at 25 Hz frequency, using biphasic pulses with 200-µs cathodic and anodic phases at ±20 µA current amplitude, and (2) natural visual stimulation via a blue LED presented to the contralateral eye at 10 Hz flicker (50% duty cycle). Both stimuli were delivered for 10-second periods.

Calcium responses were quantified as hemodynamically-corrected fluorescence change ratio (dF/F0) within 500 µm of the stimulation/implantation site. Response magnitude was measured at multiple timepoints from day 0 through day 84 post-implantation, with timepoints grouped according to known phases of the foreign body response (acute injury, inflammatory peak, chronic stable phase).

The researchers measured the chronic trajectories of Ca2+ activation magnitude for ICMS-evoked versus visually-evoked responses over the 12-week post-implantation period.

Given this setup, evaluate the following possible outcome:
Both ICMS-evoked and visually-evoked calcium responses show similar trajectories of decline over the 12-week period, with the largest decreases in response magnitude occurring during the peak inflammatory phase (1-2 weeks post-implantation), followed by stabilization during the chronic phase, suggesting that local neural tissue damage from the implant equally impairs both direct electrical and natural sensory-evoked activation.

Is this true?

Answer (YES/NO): NO